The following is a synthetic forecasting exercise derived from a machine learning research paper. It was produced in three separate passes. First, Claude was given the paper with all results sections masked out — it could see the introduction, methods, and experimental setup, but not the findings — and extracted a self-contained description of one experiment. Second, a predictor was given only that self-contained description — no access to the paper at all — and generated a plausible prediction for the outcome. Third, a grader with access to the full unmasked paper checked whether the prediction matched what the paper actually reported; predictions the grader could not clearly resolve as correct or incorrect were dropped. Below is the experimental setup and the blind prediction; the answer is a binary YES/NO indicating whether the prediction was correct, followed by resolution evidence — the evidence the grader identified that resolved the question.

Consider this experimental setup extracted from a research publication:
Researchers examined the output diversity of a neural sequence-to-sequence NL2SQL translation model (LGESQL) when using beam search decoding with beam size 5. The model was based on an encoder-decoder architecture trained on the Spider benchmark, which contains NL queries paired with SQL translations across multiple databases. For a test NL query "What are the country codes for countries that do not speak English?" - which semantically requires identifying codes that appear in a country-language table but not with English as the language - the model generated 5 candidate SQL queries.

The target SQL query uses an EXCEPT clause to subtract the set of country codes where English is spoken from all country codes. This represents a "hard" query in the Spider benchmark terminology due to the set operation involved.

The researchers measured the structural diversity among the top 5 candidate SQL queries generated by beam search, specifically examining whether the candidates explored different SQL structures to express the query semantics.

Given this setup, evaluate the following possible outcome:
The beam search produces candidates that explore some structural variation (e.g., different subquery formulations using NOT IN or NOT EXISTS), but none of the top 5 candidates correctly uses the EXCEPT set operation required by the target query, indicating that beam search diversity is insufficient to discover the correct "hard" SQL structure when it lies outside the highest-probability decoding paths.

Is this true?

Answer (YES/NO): NO